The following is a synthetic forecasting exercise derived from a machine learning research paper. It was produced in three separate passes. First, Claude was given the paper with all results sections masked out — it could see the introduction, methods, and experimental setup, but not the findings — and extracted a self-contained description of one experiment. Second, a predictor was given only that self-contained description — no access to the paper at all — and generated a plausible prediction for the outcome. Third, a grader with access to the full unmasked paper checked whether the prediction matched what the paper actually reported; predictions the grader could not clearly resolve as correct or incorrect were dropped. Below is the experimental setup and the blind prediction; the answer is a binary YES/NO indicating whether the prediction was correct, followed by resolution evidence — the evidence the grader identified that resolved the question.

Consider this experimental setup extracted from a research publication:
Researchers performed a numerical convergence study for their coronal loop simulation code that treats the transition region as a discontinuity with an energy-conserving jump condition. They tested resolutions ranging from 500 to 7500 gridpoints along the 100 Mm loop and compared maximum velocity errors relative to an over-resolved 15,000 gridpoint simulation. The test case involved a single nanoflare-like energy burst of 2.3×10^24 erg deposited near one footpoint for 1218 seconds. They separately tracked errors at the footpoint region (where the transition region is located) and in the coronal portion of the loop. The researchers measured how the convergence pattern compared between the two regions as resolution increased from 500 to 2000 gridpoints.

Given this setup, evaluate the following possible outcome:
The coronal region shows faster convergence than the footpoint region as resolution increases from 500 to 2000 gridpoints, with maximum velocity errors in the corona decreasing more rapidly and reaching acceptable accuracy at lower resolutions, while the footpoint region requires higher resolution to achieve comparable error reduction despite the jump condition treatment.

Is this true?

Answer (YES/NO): NO